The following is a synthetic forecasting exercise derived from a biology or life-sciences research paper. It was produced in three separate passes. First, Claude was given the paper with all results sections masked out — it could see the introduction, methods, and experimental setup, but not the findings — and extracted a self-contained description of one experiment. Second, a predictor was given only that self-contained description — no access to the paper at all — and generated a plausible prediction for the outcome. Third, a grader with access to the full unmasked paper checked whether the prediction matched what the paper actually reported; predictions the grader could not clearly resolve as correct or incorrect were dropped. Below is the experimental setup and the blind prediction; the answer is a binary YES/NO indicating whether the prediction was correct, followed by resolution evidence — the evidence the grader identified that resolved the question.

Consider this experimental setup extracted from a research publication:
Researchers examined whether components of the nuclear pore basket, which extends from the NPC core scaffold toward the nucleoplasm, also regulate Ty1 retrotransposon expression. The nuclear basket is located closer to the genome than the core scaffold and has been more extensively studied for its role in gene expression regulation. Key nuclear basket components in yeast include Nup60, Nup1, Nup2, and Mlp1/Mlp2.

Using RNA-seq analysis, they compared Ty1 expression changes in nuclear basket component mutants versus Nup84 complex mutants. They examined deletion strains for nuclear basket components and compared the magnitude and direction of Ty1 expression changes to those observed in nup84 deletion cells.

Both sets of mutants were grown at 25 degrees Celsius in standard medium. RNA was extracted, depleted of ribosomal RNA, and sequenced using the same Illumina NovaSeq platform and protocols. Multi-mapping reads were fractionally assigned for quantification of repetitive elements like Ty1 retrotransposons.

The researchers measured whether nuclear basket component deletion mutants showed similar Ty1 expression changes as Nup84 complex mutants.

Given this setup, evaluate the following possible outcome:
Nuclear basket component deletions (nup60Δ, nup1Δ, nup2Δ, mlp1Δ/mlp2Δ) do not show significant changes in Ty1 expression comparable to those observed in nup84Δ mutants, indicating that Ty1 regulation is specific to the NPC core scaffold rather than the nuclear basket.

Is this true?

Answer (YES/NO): NO